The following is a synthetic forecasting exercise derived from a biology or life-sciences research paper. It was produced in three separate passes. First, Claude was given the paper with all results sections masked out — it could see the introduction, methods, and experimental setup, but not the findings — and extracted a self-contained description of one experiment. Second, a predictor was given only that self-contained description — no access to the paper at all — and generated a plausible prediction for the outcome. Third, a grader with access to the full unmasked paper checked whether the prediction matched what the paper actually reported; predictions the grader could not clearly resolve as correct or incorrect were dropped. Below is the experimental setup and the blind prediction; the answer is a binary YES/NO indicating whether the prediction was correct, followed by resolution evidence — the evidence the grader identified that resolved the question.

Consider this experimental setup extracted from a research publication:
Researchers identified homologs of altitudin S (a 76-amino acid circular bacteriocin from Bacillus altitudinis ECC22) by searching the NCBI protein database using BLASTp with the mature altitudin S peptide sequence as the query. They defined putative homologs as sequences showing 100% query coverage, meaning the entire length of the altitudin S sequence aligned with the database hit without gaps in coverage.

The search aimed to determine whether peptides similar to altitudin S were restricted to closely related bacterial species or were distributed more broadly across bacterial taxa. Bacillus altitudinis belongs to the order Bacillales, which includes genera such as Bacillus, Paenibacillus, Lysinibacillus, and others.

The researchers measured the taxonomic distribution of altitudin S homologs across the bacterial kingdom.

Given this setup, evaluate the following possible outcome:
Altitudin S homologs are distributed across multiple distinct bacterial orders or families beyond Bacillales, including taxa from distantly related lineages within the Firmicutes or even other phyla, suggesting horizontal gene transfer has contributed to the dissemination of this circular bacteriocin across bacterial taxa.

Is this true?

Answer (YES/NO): NO